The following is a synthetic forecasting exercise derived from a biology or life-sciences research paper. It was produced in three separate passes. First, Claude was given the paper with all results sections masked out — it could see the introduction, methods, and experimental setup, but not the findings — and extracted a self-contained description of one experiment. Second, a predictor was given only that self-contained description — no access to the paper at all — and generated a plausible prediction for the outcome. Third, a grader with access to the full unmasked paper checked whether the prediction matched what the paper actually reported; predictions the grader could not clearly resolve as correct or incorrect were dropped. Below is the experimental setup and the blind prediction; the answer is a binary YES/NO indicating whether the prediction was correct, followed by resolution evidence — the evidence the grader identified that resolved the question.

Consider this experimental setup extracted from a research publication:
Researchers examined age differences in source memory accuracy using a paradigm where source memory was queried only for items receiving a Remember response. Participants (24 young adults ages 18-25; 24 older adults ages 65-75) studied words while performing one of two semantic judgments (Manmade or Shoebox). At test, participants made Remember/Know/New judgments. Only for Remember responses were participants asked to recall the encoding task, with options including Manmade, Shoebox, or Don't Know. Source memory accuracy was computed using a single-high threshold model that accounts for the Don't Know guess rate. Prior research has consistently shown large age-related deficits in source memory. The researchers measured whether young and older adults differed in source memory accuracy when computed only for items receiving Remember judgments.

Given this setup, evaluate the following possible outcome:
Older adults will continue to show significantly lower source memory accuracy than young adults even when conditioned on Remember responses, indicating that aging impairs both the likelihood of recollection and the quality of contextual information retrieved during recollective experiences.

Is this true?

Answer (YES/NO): NO